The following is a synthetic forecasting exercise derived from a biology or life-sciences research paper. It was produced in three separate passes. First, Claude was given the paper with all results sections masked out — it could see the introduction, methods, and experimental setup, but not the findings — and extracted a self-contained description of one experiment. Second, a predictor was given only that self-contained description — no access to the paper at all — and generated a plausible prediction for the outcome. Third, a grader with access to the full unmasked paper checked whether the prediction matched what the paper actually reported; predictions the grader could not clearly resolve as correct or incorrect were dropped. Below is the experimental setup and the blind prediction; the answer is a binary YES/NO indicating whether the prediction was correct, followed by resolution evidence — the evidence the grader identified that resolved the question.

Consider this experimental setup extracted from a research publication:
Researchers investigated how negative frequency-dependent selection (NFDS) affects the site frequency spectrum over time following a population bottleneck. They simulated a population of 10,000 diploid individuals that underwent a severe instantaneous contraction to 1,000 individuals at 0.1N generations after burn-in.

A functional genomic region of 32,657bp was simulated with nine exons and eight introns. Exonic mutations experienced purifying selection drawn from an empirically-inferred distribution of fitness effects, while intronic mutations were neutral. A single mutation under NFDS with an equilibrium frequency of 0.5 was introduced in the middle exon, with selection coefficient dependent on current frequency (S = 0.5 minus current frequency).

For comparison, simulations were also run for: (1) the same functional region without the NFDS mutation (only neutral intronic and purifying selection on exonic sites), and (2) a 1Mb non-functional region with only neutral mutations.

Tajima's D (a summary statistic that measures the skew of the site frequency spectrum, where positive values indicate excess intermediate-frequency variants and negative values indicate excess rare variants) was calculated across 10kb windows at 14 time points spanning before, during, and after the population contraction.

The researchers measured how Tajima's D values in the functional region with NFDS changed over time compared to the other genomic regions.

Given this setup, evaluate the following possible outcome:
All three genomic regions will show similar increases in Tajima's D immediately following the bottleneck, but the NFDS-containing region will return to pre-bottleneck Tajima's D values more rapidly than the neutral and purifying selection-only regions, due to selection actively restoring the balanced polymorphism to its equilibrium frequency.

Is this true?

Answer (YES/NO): NO